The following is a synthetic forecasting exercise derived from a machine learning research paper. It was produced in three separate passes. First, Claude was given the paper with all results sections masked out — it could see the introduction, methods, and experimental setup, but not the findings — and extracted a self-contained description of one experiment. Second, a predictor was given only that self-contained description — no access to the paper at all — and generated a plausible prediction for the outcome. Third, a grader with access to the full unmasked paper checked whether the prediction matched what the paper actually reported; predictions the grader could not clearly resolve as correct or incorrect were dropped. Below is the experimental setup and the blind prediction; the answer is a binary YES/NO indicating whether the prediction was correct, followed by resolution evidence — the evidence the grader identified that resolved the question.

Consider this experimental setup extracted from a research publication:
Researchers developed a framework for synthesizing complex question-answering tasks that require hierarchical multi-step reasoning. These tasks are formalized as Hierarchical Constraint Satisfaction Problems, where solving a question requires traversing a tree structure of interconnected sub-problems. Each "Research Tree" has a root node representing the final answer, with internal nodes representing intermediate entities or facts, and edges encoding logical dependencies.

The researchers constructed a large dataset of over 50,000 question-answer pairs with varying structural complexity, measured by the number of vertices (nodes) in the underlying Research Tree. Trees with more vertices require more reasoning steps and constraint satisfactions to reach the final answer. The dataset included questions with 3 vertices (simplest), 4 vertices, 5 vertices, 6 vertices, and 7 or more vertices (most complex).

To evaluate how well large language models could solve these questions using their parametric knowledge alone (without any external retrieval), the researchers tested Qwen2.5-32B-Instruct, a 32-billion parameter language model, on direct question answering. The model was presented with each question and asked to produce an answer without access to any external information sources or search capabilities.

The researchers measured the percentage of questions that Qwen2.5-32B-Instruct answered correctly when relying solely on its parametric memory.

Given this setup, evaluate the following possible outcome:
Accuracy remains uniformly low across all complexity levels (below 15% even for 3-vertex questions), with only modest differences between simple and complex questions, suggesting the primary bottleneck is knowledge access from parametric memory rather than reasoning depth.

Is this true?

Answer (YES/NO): NO